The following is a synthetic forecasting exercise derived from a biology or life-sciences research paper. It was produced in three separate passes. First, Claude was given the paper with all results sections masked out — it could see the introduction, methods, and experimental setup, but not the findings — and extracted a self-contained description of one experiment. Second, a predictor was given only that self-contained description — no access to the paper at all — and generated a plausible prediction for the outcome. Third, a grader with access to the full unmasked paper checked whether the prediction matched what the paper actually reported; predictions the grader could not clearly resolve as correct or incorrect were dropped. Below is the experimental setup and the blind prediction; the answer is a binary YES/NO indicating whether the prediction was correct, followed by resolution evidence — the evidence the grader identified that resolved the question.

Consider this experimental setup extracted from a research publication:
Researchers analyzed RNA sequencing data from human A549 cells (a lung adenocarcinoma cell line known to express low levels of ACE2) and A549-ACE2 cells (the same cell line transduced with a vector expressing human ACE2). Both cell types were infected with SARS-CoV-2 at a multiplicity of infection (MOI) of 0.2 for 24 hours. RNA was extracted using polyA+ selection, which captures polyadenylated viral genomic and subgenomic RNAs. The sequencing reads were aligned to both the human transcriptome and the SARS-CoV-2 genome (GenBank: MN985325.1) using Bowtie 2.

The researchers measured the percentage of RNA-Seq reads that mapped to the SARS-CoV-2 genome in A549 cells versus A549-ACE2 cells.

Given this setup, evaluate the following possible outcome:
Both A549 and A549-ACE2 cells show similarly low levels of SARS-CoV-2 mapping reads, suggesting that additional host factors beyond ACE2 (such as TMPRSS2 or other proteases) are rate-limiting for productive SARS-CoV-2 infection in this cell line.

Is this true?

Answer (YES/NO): NO